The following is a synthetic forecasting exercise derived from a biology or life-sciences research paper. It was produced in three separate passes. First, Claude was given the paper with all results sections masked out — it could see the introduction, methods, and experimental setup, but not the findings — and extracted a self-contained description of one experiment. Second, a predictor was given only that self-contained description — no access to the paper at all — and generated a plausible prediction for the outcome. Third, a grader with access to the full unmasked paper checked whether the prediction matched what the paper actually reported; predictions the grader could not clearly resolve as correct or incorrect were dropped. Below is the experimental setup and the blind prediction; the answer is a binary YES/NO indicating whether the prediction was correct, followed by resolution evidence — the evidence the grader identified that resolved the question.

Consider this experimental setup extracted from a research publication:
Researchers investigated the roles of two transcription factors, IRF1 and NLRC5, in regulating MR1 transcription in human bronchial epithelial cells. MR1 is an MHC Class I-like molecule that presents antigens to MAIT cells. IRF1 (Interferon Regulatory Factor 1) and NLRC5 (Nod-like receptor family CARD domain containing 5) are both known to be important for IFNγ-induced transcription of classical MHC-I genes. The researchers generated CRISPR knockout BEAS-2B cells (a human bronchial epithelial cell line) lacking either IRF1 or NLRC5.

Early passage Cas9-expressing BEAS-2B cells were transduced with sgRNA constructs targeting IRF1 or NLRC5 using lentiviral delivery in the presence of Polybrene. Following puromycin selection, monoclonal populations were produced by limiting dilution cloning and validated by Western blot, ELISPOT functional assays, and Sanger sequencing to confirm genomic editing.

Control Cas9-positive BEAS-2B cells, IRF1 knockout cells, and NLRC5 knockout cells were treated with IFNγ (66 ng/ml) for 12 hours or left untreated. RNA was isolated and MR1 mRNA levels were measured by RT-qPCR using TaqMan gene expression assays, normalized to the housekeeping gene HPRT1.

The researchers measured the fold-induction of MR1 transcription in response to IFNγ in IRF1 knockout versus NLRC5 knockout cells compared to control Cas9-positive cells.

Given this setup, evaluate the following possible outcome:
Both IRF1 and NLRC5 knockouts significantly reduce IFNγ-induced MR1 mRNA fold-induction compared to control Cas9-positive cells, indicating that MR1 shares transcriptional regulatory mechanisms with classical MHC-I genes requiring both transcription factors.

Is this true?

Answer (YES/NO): NO